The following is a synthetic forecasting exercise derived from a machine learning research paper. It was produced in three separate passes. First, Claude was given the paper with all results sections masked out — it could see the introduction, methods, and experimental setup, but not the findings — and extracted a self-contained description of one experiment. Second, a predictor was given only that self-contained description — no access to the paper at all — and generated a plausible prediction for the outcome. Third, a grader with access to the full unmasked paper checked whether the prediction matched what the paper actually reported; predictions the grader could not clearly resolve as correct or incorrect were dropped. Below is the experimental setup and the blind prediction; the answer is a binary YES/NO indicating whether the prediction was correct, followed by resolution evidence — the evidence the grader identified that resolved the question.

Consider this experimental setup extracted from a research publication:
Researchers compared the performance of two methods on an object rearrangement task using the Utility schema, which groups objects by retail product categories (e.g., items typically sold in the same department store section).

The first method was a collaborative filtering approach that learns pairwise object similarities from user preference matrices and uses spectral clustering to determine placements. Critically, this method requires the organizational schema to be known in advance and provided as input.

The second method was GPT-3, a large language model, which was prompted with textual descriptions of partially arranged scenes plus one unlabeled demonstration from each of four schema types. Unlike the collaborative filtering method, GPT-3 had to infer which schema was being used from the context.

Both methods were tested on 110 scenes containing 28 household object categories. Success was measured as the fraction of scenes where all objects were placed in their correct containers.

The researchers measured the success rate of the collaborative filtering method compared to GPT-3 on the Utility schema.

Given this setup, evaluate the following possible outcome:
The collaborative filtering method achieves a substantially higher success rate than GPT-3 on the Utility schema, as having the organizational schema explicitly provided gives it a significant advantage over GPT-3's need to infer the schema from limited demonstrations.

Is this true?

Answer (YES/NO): YES